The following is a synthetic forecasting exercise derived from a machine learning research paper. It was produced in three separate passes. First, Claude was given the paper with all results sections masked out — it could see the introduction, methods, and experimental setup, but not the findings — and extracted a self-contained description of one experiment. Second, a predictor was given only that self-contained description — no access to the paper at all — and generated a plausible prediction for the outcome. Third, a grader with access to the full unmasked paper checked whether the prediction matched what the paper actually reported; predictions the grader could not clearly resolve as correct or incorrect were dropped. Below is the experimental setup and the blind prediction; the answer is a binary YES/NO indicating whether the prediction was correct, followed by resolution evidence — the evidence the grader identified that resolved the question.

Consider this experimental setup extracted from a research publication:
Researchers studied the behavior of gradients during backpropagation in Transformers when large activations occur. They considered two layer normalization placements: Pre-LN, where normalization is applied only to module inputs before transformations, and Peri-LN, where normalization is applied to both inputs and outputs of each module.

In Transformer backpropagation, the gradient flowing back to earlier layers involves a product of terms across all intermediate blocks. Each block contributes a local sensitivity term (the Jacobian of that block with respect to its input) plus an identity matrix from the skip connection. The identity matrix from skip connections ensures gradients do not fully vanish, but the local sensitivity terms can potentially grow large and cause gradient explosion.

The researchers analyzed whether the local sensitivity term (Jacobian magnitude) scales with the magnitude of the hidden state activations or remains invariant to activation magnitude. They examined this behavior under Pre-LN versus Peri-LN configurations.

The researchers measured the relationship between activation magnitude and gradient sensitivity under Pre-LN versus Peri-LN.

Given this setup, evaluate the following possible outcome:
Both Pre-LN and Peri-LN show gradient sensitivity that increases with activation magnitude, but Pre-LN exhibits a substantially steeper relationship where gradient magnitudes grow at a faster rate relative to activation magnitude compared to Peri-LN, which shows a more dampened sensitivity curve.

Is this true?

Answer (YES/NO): NO